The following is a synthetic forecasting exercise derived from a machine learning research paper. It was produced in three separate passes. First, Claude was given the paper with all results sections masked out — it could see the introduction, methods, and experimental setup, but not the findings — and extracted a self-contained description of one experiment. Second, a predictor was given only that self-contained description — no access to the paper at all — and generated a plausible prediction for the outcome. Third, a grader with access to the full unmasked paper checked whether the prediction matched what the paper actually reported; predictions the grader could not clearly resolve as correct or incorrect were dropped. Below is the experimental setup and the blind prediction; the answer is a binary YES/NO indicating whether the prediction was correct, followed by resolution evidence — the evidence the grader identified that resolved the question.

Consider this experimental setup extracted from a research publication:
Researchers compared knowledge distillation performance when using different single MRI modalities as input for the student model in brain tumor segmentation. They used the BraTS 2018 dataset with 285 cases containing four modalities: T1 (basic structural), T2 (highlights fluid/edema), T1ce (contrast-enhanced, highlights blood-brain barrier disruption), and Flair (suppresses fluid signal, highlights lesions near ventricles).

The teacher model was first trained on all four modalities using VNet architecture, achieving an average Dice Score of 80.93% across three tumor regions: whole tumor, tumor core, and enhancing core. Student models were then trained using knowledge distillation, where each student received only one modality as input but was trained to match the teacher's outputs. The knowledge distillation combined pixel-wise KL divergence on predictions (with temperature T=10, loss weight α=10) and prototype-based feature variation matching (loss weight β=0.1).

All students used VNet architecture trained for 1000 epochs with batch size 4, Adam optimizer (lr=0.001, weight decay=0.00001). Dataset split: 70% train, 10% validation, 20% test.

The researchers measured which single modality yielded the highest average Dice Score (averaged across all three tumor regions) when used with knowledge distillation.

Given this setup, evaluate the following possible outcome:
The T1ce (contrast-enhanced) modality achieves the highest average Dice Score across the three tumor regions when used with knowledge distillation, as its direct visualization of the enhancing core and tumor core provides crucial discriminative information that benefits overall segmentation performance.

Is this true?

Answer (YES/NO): YES